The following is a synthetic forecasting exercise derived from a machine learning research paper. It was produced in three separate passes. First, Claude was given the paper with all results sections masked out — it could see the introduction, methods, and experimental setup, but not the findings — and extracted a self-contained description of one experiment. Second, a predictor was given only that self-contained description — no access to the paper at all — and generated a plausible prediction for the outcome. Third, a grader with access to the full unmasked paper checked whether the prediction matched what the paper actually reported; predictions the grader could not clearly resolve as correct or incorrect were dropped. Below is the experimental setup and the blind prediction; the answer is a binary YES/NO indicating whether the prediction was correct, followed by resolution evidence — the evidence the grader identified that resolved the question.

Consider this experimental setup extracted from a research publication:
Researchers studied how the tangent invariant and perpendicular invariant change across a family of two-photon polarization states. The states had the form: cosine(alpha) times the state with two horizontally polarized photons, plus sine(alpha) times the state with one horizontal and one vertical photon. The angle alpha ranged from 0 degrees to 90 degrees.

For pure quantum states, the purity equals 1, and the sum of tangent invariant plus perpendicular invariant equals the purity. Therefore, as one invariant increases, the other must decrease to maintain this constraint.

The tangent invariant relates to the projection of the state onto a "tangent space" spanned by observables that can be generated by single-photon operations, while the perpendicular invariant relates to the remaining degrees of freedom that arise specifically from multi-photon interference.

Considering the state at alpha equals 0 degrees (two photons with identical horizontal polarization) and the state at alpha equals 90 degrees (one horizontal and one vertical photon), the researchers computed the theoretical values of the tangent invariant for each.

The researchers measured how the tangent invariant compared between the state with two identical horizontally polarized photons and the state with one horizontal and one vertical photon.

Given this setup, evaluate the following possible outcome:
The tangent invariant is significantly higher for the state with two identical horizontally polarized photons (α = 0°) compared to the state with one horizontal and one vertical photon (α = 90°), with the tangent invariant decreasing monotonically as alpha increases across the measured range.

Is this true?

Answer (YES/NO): YES